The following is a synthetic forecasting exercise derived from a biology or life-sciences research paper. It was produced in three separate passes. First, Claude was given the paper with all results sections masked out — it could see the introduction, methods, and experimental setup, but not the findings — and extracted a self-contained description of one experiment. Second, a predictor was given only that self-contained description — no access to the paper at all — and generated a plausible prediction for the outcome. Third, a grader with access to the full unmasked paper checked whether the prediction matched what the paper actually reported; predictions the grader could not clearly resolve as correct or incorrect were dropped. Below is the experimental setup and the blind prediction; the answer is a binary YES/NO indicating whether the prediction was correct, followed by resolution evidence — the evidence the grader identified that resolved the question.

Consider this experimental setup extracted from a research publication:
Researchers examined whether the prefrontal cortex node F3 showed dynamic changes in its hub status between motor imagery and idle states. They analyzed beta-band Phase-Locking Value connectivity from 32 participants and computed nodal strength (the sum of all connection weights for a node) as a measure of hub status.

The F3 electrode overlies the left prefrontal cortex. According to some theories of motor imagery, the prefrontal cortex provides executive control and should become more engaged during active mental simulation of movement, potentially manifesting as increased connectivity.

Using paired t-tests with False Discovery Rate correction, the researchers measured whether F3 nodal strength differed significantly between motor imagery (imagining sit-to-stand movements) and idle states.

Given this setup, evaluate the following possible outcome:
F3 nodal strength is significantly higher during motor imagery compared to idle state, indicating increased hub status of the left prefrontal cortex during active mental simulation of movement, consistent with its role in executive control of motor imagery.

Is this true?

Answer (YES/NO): NO